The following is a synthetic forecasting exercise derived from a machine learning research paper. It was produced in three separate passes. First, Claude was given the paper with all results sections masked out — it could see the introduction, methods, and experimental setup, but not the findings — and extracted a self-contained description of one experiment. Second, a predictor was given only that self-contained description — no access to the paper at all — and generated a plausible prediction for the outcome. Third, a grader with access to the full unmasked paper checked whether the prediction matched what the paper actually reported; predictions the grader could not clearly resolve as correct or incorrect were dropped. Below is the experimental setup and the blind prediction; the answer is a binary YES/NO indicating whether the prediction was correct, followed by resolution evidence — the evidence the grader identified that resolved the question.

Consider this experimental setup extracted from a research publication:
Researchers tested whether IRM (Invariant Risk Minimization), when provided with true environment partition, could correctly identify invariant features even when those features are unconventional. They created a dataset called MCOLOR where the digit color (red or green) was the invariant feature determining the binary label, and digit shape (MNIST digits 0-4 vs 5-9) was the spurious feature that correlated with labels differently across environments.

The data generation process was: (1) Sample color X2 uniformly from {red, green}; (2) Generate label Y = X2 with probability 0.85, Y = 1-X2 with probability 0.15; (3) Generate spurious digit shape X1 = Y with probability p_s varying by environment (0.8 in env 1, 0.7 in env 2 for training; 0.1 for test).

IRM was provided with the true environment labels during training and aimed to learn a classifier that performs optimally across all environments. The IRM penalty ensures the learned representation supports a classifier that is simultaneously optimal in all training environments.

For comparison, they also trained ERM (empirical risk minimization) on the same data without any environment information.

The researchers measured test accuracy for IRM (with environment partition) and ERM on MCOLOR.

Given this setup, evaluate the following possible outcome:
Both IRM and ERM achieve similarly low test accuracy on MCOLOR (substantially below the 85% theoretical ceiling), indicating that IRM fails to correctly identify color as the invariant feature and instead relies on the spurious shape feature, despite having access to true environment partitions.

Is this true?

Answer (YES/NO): NO